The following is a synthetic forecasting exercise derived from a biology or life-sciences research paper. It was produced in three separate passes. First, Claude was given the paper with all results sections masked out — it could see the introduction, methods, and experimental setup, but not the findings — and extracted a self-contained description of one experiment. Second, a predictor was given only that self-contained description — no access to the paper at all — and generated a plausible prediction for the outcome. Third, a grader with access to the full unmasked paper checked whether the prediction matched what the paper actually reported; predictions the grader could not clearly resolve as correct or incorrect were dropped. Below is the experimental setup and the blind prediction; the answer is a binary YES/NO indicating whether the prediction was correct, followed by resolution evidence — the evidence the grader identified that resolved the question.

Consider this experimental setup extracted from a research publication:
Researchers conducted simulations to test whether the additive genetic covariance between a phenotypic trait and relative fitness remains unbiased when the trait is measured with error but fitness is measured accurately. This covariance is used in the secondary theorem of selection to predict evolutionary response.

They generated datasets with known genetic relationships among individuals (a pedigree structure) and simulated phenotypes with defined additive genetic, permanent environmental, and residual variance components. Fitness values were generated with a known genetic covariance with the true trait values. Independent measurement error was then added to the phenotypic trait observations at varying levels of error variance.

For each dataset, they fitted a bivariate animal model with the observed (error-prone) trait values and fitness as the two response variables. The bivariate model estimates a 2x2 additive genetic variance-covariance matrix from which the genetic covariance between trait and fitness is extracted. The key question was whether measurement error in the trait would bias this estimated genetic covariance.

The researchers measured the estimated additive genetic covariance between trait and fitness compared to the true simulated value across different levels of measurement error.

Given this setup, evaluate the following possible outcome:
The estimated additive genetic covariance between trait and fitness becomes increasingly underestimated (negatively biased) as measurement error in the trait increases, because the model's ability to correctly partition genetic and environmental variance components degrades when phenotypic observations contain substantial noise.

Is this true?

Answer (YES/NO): NO